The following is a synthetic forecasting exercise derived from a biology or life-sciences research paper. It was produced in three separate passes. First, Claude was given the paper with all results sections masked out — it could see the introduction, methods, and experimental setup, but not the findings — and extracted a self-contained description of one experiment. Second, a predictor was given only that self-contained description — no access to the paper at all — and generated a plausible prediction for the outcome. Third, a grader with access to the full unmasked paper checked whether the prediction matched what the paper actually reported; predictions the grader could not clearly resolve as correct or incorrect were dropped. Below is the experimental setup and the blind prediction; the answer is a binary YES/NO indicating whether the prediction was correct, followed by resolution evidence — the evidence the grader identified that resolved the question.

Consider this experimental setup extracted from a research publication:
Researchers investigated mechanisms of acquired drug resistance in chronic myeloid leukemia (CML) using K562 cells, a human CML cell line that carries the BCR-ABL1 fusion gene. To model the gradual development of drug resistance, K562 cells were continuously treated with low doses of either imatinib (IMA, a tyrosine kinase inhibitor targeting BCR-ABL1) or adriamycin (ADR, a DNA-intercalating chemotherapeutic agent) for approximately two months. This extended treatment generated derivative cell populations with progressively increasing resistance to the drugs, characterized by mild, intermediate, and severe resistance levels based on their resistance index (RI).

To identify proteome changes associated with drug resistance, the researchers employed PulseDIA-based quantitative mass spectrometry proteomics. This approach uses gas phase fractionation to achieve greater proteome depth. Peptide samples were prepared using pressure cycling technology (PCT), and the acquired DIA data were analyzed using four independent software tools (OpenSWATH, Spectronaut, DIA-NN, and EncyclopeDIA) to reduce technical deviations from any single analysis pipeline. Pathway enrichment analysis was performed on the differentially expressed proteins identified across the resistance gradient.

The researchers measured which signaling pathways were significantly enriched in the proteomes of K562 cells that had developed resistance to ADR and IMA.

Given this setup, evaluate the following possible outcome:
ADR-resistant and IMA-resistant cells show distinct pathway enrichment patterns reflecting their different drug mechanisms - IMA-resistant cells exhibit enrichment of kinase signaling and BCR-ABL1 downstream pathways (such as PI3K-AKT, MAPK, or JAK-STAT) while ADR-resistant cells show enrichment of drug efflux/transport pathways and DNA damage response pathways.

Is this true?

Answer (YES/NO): NO